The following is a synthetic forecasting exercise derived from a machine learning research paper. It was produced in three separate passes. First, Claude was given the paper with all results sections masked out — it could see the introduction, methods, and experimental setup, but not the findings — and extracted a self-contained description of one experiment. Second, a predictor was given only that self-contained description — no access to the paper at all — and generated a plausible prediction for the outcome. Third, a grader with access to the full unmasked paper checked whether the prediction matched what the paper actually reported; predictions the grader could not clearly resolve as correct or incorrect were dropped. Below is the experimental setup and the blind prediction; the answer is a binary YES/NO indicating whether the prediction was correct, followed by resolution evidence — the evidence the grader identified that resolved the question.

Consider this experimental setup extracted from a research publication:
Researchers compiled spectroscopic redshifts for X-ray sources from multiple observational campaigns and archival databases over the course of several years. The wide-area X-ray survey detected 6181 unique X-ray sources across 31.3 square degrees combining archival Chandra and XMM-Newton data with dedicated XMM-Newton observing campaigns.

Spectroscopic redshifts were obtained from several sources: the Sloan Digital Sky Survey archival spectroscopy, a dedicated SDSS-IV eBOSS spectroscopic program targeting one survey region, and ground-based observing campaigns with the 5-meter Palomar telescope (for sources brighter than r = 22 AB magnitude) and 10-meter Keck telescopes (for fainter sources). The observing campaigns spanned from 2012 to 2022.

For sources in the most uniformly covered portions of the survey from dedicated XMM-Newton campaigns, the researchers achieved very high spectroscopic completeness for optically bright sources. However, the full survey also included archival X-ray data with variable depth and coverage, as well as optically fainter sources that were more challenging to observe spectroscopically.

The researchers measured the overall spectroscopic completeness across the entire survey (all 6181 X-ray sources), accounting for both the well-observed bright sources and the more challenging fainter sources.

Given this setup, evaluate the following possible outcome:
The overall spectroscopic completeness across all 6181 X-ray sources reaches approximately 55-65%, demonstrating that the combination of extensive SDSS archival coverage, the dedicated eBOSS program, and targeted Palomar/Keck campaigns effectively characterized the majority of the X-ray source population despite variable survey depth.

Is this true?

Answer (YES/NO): YES